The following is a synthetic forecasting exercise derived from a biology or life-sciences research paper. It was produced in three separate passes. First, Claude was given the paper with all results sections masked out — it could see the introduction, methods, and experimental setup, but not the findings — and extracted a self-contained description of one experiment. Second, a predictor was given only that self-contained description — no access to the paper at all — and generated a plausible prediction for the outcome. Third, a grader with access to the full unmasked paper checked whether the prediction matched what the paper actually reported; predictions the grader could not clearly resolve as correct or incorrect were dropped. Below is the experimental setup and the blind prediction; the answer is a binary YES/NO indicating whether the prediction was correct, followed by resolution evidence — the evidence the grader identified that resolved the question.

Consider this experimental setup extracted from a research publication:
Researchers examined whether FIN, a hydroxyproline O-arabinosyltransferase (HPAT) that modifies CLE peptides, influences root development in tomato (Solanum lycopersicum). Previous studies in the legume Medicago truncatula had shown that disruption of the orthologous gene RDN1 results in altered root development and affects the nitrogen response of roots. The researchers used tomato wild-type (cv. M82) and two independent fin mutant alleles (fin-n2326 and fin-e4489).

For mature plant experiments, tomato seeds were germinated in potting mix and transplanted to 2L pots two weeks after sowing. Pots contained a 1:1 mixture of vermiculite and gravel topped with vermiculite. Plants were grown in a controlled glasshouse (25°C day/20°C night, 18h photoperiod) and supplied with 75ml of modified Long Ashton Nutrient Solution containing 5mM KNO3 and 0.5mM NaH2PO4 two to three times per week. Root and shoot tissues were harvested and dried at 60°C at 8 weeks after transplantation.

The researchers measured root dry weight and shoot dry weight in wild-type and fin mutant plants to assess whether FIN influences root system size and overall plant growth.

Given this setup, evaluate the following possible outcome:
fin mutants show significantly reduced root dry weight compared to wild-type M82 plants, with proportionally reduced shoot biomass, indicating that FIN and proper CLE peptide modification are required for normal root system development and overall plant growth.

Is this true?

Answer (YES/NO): NO